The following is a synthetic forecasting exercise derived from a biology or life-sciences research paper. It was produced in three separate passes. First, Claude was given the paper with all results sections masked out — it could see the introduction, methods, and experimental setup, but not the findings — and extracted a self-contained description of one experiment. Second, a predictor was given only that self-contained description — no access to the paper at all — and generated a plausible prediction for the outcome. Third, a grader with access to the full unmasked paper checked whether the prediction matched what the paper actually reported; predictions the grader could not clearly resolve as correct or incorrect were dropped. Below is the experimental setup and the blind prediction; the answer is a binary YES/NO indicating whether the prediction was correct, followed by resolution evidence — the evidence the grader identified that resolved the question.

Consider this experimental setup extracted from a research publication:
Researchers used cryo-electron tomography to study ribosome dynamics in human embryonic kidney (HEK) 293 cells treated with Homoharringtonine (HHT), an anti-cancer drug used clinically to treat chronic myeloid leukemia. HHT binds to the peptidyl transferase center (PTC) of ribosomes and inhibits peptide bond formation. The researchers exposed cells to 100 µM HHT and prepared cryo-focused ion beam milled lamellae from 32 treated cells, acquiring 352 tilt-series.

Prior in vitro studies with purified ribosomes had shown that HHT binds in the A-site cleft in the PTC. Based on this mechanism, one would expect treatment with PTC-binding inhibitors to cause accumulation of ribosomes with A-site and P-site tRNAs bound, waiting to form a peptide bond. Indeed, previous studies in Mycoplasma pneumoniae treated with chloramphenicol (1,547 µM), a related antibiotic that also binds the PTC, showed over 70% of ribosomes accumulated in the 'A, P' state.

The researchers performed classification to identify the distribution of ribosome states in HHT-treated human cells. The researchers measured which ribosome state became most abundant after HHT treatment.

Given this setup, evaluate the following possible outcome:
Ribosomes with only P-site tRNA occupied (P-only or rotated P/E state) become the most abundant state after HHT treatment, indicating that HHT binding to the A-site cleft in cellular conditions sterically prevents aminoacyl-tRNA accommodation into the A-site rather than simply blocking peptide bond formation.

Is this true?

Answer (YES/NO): NO